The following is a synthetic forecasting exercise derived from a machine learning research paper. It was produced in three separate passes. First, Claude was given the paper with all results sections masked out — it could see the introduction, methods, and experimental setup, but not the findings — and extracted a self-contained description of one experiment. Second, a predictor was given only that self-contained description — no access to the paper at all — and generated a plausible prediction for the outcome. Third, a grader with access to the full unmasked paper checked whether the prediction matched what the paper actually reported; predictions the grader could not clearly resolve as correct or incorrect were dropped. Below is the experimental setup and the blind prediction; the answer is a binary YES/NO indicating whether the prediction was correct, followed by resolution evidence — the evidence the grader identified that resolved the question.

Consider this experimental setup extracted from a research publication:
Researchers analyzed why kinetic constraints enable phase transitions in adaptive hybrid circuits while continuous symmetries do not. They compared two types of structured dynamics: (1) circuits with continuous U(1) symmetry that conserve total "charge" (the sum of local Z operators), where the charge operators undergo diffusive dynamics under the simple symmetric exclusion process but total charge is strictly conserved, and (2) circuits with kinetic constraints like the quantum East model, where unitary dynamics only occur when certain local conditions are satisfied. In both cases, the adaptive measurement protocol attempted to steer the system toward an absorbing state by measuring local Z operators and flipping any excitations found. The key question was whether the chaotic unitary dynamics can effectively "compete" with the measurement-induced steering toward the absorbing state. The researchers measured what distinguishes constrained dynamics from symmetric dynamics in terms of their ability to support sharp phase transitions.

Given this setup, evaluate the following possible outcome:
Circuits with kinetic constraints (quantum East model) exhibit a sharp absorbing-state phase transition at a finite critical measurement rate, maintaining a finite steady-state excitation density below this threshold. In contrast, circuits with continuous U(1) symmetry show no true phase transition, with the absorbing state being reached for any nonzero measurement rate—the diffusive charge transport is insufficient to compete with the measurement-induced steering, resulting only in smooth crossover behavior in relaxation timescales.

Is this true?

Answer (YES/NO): YES